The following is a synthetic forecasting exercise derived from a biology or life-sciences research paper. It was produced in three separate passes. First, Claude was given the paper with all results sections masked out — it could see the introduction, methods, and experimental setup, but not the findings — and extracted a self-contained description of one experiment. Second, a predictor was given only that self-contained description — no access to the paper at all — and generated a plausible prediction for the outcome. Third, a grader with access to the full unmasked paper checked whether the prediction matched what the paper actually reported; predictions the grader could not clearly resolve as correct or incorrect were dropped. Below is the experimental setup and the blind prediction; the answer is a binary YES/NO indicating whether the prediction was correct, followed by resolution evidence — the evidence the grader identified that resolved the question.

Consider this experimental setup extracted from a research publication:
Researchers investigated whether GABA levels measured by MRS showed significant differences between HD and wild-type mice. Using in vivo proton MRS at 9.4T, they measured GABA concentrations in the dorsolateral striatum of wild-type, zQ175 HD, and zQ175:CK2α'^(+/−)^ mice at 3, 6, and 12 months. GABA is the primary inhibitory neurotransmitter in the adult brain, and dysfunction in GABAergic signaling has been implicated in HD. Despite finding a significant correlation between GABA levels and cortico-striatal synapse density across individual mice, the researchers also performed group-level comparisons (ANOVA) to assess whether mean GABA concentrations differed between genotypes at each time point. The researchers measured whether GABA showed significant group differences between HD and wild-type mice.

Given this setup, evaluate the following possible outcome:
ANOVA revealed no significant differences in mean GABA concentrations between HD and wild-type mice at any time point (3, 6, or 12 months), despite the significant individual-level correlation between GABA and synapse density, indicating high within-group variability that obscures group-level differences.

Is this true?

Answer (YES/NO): YES